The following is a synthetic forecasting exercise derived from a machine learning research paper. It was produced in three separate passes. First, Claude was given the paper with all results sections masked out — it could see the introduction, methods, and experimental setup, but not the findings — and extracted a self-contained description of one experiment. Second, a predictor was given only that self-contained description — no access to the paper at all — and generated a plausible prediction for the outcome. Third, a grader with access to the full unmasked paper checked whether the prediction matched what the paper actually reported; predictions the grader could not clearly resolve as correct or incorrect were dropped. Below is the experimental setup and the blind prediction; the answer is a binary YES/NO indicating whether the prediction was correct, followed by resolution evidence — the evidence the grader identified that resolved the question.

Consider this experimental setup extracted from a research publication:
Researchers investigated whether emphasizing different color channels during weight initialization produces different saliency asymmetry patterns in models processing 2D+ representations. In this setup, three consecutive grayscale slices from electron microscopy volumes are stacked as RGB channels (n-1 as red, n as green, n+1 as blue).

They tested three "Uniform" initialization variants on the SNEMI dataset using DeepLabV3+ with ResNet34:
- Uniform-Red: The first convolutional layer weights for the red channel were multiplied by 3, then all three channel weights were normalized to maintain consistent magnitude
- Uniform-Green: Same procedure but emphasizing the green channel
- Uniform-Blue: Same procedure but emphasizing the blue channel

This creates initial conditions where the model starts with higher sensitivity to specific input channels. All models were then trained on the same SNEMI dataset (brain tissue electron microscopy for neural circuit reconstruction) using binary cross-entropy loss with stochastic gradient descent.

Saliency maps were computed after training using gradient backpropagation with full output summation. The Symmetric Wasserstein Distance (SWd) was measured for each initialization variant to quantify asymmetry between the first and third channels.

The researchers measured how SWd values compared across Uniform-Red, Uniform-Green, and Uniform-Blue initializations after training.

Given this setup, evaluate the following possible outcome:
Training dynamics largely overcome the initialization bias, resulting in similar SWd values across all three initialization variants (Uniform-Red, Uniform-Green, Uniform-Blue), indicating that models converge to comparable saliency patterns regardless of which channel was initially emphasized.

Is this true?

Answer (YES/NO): NO